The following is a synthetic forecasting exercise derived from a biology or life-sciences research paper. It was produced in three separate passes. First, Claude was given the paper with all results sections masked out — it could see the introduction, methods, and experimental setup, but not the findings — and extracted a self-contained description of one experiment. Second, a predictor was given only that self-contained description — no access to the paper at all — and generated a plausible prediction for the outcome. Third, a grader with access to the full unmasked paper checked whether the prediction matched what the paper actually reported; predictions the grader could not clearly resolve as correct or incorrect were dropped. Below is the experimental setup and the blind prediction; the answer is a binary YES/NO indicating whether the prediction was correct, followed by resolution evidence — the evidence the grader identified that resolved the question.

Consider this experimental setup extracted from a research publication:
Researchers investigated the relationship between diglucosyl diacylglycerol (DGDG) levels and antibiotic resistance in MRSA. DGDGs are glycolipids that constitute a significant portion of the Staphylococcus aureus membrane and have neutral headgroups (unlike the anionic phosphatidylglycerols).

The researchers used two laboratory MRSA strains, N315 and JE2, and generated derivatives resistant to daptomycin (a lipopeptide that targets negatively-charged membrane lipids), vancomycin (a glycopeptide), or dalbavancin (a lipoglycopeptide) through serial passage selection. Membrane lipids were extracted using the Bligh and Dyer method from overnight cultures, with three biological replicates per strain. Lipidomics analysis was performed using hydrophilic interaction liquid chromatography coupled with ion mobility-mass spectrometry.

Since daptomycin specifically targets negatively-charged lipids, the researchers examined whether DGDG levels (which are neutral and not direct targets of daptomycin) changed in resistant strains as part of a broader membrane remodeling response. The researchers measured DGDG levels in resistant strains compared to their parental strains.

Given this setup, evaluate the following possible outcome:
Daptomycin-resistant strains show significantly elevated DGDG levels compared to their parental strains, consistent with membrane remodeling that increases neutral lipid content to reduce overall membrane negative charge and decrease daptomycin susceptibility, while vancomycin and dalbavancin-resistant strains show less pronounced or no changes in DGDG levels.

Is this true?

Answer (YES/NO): NO